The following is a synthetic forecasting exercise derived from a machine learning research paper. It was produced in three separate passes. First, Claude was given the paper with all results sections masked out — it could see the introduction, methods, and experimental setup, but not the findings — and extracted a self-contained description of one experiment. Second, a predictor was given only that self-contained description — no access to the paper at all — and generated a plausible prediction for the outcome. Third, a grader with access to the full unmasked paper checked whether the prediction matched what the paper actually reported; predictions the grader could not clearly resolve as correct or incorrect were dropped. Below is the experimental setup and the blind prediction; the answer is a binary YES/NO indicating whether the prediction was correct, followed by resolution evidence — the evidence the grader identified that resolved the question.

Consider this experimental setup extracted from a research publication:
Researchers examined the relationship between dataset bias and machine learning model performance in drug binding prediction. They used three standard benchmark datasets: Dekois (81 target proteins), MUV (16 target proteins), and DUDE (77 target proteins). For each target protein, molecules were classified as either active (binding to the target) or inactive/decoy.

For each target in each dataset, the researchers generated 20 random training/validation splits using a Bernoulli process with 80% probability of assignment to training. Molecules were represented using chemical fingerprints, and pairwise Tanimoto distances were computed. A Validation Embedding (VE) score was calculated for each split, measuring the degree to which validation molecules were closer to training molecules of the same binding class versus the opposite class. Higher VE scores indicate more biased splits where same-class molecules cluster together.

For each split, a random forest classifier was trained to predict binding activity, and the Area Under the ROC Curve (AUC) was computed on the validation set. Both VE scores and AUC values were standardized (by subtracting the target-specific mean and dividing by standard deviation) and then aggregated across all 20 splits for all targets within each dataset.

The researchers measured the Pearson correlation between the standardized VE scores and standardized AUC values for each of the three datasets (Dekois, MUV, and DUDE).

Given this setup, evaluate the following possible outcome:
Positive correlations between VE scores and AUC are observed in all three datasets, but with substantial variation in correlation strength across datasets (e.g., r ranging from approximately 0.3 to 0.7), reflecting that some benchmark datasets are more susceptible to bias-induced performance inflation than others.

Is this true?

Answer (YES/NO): NO